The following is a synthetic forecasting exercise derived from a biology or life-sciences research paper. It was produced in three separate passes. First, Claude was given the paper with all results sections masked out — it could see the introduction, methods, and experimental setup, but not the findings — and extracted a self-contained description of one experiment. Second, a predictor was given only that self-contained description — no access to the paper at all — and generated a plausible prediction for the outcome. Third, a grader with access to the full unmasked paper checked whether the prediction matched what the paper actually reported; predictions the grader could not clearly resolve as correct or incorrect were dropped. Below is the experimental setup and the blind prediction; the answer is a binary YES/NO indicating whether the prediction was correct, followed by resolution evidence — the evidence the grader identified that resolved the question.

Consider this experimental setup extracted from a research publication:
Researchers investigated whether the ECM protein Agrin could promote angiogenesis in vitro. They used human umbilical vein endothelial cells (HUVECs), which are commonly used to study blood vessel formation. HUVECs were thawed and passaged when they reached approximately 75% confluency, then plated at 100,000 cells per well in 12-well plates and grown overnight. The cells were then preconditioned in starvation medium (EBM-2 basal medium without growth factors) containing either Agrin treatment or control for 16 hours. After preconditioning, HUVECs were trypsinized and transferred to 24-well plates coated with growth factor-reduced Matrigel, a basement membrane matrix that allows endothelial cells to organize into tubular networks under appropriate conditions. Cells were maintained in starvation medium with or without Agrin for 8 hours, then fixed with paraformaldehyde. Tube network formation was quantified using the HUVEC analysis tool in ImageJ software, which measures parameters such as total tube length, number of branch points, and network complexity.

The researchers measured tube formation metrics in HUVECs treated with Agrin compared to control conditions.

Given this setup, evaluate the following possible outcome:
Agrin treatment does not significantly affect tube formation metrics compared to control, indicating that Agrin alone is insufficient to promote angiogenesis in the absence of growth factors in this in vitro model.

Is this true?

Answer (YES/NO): NO